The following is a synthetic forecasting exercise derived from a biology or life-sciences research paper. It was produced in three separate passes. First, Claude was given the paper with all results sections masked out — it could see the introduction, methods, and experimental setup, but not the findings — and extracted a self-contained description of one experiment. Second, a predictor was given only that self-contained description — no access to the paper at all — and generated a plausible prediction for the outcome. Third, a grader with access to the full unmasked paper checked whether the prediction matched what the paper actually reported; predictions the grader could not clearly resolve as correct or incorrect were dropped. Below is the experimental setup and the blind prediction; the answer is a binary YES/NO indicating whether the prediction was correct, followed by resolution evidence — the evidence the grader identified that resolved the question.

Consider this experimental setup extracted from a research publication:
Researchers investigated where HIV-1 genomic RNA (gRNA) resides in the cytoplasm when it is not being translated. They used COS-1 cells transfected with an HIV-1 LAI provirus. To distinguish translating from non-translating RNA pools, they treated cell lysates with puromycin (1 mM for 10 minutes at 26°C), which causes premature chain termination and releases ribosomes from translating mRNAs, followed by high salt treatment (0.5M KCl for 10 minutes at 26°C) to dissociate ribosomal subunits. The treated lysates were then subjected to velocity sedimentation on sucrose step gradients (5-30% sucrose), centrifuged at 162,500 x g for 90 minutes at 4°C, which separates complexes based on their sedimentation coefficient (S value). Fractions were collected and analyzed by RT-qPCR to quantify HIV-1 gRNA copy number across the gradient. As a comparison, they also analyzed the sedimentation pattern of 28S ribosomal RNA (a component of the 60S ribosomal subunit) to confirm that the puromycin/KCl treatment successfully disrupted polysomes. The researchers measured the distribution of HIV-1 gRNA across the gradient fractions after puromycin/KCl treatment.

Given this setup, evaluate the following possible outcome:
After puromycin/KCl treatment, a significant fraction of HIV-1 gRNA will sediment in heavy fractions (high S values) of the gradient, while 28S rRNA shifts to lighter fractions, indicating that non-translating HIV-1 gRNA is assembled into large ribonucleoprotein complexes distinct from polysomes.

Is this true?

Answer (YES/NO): YES